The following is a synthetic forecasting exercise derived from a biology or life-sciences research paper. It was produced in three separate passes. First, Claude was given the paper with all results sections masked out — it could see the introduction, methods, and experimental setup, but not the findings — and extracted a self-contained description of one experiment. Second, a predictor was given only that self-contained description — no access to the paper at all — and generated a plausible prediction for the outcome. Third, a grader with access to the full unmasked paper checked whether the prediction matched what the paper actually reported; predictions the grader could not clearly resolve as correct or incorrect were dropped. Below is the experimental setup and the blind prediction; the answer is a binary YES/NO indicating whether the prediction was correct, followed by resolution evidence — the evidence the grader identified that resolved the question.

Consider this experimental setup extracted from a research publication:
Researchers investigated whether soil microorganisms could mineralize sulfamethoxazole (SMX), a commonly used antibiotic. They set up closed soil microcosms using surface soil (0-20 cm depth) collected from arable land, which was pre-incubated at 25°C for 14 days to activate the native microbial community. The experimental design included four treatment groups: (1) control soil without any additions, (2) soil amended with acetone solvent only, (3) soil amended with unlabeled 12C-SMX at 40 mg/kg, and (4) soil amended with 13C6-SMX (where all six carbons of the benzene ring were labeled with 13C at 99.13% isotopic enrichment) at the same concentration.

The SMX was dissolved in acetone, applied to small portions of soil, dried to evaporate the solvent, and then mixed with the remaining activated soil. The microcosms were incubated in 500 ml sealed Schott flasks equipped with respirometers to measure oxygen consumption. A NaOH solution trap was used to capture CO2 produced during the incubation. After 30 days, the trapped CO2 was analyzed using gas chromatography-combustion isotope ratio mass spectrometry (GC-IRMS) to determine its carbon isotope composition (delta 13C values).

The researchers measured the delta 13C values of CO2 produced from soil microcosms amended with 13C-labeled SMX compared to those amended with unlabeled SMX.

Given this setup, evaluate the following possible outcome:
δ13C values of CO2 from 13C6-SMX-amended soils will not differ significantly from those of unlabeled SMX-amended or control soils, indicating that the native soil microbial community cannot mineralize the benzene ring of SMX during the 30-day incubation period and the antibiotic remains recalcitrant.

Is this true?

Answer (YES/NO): NO